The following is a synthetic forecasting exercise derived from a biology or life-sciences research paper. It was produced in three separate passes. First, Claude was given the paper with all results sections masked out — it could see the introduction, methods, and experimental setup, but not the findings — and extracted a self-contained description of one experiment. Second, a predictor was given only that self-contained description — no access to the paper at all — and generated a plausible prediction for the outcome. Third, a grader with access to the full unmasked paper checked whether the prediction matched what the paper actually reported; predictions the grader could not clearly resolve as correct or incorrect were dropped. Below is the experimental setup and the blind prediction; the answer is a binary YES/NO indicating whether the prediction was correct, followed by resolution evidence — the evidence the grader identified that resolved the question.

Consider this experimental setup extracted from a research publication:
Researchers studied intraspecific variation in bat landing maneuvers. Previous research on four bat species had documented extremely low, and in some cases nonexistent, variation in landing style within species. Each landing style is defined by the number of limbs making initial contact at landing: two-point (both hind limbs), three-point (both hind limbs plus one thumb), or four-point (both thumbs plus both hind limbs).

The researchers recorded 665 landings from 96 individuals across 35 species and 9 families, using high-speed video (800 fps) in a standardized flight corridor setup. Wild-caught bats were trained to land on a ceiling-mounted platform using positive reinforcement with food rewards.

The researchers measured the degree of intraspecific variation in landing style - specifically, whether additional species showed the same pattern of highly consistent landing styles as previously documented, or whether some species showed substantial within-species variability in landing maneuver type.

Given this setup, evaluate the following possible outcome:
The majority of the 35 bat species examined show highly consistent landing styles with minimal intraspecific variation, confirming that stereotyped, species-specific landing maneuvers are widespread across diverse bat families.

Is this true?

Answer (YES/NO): YES